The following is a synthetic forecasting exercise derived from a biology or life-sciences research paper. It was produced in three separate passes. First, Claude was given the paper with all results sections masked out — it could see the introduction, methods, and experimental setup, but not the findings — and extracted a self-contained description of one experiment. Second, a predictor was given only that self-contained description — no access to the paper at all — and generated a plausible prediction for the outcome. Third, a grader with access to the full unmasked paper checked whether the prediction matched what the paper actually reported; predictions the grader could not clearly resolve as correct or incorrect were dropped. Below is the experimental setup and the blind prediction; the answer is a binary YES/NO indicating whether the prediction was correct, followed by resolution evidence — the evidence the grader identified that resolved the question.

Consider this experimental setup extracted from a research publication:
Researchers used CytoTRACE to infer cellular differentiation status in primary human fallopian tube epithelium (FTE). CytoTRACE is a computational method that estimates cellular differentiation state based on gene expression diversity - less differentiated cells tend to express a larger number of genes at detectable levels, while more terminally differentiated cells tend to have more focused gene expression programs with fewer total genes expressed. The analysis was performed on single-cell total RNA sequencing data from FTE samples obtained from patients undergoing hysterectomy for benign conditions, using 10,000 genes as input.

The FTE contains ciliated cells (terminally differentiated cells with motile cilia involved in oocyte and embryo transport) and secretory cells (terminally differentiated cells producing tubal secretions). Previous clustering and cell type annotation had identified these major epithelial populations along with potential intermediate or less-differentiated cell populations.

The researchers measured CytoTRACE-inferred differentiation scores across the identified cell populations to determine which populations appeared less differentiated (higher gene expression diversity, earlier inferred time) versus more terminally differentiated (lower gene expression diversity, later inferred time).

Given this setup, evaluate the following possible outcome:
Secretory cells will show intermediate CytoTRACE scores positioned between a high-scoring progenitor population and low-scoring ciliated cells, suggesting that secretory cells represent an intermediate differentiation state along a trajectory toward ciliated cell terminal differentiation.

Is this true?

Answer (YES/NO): NO